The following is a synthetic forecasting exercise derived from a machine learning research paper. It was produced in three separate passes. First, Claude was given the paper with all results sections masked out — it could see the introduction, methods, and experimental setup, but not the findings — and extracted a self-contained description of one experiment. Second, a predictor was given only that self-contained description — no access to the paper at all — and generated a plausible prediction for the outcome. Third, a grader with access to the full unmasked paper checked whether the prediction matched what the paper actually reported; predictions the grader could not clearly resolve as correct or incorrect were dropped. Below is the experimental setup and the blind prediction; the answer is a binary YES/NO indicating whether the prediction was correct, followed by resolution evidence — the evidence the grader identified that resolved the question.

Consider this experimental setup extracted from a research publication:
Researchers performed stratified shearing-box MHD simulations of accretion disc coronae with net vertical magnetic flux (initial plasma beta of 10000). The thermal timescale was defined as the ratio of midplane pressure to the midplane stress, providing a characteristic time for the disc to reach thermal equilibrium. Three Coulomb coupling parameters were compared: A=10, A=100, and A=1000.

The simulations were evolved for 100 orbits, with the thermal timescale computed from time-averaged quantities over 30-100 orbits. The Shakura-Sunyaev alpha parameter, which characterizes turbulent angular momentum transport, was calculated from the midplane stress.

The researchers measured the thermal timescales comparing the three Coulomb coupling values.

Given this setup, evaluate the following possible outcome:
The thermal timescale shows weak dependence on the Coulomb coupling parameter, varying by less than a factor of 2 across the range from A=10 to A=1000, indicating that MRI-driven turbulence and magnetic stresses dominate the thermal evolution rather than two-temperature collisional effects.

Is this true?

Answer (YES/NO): YES